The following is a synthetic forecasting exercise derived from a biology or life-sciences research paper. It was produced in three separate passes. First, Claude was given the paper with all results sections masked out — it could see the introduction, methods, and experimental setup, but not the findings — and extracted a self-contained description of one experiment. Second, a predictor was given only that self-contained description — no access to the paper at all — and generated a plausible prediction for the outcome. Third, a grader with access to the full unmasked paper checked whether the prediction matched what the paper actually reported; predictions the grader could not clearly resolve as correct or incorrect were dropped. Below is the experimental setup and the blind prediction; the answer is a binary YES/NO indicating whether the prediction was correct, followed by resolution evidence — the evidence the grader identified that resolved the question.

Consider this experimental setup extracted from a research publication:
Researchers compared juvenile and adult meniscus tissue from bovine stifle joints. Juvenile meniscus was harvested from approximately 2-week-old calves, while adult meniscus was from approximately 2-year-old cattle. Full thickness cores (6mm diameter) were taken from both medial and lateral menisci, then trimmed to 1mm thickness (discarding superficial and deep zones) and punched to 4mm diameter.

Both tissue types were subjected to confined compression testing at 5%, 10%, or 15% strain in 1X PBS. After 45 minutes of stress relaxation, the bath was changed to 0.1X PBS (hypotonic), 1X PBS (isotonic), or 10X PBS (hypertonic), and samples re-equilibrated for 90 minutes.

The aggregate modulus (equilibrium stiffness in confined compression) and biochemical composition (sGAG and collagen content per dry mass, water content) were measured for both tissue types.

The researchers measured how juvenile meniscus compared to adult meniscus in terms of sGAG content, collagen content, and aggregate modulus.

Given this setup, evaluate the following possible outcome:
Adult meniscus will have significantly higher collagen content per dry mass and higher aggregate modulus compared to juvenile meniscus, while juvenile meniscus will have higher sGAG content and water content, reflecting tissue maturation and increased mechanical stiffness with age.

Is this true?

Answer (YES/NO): NO